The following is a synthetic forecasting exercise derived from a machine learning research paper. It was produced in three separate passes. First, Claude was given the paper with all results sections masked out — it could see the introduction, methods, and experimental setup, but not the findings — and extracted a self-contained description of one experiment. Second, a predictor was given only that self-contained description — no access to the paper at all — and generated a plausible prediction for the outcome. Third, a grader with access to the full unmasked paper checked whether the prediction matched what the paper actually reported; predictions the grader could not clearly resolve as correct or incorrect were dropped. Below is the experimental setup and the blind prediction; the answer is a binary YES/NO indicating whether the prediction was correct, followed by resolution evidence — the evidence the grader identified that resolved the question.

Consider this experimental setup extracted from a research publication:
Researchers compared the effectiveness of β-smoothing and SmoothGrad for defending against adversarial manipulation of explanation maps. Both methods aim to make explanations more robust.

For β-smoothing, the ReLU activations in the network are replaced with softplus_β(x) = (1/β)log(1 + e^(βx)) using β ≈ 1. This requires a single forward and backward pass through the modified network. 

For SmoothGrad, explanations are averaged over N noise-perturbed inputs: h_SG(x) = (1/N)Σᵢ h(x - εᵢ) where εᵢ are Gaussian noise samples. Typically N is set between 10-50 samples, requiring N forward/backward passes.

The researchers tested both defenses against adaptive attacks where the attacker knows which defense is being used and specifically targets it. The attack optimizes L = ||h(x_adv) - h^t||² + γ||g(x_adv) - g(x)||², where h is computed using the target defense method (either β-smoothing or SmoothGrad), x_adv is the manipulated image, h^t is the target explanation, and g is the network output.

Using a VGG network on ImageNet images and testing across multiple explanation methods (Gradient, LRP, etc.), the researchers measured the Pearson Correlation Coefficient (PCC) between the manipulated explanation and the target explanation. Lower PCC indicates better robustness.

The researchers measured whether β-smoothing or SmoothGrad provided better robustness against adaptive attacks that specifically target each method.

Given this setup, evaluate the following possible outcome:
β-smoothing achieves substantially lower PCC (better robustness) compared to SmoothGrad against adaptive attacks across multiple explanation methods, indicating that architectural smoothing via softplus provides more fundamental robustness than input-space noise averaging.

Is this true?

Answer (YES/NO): NO